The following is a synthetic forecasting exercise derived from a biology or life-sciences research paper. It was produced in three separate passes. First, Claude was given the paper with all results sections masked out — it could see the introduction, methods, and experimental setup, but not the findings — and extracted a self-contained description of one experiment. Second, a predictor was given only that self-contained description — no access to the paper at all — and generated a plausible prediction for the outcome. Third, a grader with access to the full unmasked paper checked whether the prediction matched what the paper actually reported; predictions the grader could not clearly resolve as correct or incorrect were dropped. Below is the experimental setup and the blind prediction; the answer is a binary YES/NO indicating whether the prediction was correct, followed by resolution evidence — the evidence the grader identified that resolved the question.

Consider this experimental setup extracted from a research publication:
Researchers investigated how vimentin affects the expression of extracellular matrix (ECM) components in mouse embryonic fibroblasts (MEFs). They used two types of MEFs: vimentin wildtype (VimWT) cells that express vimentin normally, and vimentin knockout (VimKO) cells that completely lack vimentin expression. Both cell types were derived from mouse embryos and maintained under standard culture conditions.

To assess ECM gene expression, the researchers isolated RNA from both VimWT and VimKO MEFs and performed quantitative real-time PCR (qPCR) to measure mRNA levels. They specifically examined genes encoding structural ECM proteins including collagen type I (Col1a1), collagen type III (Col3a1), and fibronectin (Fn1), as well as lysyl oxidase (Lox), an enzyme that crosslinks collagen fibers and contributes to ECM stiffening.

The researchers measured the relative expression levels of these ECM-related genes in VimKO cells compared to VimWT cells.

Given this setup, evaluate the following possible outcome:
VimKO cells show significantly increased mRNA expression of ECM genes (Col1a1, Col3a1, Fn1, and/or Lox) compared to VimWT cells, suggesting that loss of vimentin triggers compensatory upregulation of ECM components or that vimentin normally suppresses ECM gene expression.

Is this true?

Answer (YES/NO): YES